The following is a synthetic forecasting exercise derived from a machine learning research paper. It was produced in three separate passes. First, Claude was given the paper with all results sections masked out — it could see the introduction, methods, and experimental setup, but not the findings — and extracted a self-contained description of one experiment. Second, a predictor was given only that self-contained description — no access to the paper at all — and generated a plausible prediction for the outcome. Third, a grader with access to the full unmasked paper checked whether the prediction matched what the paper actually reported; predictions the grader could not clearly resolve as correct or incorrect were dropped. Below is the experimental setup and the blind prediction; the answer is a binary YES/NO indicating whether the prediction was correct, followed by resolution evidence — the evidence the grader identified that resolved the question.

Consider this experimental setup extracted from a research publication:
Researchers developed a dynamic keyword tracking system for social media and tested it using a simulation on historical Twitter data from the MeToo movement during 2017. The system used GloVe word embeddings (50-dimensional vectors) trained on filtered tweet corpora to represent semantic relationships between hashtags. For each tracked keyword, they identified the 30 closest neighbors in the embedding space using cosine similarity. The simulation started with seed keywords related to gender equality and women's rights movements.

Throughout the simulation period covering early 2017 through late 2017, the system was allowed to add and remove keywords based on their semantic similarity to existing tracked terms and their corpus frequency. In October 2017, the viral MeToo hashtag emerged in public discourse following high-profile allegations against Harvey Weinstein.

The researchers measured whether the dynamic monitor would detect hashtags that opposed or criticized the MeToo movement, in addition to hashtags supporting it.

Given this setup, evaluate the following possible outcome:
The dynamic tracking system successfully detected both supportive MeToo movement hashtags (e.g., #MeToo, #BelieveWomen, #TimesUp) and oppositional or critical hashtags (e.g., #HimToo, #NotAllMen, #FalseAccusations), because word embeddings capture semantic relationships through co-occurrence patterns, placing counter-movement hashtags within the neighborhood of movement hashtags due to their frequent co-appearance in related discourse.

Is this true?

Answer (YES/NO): YES